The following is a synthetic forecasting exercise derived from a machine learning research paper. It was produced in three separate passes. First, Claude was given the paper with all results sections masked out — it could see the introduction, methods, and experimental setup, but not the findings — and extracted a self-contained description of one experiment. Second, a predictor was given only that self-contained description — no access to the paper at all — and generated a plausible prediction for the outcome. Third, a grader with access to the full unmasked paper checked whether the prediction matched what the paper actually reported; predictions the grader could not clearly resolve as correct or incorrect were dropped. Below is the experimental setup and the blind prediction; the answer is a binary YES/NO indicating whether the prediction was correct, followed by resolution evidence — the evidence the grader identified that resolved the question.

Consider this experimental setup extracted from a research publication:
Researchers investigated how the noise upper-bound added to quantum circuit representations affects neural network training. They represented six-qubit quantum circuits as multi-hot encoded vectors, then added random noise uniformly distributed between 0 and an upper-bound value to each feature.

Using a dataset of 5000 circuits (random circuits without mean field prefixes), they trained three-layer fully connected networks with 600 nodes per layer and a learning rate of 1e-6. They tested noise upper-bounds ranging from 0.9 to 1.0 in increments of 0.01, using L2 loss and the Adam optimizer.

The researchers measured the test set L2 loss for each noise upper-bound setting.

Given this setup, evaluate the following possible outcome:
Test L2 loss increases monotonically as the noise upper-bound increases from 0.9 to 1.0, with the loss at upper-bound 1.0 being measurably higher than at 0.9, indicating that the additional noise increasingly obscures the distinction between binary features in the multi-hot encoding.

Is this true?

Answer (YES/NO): NO